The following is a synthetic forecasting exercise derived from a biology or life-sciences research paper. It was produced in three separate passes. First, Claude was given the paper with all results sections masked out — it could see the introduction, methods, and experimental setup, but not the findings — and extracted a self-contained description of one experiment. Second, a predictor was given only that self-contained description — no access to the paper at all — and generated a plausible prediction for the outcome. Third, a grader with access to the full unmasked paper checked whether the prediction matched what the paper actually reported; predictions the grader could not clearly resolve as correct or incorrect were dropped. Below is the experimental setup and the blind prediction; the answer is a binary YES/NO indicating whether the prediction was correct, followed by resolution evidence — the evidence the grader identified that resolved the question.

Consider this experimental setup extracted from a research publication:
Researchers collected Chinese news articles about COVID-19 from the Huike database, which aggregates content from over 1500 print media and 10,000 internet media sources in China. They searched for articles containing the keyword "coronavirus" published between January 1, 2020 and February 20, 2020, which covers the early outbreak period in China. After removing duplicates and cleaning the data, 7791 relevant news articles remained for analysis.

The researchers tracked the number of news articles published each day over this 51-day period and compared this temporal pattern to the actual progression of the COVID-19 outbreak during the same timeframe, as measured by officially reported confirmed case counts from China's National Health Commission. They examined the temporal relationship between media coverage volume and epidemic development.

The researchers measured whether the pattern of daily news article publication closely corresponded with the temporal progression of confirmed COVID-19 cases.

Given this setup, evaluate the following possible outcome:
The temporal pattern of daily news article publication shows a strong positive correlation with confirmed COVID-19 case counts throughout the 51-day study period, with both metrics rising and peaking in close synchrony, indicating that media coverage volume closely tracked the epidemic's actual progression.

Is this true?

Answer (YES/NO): NO